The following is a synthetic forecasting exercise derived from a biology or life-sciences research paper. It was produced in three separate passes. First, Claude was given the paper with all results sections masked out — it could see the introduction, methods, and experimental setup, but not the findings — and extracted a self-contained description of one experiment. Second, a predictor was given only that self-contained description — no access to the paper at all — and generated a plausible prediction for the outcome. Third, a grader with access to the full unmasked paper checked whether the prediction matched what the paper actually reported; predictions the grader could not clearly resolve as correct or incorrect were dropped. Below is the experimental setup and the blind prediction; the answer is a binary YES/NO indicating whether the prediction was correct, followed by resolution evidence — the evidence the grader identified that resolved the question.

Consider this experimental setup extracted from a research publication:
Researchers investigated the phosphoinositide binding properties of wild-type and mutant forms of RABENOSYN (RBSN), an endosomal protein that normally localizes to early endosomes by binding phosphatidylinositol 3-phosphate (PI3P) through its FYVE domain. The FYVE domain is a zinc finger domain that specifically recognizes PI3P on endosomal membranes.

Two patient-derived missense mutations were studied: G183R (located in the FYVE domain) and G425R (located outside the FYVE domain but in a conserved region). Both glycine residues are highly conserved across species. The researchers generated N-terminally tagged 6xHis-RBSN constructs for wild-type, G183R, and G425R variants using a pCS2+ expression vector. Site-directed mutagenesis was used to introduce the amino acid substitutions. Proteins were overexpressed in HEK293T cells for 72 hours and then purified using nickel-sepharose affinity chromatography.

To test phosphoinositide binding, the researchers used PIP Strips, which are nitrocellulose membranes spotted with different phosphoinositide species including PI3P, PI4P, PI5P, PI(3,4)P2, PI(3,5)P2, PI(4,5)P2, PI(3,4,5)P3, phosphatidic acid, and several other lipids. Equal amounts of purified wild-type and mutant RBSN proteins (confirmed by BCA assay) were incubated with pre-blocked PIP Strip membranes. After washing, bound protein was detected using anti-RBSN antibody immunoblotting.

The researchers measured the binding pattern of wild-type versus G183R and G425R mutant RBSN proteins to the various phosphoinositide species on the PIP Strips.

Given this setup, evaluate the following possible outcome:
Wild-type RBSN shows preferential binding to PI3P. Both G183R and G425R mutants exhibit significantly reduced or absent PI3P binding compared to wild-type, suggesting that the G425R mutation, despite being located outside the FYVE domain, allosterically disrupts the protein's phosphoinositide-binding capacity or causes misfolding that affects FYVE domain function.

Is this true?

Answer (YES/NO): NO